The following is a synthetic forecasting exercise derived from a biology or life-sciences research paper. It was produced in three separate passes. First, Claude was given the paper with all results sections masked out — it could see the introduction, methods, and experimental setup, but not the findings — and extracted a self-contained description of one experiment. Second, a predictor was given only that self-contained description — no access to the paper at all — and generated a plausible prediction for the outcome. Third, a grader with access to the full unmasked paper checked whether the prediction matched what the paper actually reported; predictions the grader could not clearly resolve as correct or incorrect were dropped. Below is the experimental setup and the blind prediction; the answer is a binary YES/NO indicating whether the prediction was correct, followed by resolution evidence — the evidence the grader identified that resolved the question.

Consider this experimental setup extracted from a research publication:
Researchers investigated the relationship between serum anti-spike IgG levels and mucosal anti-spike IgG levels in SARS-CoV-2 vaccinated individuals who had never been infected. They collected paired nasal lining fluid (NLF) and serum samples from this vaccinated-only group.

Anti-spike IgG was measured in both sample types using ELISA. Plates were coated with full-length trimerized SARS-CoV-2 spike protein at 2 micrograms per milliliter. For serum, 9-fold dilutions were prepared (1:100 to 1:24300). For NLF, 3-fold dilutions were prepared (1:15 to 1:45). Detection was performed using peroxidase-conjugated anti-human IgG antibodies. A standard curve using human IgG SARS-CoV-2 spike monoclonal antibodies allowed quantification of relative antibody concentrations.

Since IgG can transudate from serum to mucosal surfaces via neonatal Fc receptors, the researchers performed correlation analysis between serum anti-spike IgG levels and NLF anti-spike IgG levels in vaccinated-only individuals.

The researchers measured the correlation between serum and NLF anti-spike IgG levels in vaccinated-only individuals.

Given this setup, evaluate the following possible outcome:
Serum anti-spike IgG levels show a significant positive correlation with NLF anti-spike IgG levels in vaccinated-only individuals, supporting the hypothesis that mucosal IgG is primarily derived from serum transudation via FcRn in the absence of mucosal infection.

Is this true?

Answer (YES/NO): YES